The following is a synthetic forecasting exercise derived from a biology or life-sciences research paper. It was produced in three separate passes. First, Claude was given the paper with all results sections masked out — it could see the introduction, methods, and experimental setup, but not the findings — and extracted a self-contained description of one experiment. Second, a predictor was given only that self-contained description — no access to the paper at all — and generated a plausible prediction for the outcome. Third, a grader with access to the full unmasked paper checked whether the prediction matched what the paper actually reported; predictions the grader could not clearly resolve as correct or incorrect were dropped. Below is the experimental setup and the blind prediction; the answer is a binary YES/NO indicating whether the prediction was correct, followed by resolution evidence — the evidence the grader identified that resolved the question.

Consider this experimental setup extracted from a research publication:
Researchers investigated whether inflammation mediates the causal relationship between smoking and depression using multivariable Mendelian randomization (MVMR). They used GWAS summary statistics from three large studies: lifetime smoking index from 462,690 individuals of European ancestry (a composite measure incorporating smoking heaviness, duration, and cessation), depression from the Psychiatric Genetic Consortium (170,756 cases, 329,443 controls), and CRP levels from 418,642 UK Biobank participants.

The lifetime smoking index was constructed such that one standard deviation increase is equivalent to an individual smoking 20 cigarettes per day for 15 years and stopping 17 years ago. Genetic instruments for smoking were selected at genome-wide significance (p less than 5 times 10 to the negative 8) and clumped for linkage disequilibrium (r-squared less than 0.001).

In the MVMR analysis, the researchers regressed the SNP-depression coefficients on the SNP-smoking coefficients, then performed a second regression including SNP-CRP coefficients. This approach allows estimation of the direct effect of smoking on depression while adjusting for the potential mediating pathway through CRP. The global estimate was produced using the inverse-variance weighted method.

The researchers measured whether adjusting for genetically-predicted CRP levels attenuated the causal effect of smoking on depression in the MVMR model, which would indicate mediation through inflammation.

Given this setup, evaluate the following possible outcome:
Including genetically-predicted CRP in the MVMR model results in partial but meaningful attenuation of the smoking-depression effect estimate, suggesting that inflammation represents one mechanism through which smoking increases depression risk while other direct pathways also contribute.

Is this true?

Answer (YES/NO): NO